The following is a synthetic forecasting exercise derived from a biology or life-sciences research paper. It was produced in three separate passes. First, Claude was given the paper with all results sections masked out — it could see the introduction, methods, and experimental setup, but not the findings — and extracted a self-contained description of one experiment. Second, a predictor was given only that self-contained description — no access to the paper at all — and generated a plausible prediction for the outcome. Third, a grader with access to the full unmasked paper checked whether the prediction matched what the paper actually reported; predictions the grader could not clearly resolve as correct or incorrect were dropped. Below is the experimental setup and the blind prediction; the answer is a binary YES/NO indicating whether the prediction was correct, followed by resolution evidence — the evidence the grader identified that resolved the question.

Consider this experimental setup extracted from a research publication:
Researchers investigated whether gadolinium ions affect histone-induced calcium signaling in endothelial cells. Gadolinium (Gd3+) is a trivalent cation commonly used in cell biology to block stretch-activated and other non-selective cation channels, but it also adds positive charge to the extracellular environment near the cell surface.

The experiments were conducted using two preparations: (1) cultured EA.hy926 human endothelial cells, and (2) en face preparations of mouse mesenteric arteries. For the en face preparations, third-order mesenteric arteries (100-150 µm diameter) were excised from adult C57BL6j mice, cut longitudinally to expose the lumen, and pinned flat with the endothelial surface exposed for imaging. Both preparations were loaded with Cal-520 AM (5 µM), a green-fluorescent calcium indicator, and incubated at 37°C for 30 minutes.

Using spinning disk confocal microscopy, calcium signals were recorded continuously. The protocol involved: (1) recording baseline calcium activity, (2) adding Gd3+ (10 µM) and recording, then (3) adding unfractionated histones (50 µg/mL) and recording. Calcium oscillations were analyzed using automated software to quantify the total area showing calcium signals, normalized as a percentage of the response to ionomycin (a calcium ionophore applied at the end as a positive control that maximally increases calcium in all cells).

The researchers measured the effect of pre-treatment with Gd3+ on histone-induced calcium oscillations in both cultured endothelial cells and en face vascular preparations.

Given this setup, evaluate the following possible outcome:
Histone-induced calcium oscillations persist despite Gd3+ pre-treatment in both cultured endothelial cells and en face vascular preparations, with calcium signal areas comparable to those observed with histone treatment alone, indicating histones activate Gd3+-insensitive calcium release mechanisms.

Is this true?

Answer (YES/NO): NO